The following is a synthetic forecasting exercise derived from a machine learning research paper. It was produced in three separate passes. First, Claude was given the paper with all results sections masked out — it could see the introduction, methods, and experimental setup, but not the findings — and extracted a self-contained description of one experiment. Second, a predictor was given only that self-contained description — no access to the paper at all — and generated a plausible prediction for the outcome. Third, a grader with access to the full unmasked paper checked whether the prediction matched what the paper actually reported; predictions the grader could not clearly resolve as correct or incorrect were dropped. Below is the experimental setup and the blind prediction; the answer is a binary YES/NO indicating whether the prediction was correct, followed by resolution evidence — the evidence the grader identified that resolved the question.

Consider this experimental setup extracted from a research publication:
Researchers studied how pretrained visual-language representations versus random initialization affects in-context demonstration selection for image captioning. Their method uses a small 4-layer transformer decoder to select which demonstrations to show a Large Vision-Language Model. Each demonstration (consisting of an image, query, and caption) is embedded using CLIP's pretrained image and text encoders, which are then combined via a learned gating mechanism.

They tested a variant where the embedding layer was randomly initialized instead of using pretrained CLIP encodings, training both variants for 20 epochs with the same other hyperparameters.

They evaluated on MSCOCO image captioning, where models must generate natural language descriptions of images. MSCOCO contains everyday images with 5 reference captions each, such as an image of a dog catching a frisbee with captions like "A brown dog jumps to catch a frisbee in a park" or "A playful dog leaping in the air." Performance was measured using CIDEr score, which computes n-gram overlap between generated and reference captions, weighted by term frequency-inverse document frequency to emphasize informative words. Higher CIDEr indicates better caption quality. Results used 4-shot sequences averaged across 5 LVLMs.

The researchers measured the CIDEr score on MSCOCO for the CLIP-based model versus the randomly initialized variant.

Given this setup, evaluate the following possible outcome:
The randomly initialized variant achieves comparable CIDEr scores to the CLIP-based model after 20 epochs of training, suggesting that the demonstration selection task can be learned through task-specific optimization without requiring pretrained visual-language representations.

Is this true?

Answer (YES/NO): NO